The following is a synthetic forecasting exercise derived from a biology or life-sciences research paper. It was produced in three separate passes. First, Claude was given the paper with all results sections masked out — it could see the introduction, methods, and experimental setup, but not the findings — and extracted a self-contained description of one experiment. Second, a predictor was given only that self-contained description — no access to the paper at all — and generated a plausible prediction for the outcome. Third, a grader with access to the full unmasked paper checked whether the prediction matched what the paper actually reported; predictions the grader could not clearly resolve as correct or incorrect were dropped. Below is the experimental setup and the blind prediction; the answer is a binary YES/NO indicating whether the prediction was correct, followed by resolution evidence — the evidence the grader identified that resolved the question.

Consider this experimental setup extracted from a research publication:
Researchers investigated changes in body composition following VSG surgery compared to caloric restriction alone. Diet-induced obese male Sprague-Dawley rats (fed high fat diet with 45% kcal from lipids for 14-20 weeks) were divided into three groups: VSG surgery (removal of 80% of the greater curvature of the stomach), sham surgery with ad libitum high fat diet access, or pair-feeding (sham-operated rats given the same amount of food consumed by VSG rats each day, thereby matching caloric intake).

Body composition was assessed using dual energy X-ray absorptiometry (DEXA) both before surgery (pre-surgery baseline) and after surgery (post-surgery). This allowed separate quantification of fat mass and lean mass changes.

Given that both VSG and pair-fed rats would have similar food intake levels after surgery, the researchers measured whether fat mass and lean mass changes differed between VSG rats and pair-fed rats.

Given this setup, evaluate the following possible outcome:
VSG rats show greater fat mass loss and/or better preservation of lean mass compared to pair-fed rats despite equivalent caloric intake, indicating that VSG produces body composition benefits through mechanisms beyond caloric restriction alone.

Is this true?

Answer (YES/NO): YES